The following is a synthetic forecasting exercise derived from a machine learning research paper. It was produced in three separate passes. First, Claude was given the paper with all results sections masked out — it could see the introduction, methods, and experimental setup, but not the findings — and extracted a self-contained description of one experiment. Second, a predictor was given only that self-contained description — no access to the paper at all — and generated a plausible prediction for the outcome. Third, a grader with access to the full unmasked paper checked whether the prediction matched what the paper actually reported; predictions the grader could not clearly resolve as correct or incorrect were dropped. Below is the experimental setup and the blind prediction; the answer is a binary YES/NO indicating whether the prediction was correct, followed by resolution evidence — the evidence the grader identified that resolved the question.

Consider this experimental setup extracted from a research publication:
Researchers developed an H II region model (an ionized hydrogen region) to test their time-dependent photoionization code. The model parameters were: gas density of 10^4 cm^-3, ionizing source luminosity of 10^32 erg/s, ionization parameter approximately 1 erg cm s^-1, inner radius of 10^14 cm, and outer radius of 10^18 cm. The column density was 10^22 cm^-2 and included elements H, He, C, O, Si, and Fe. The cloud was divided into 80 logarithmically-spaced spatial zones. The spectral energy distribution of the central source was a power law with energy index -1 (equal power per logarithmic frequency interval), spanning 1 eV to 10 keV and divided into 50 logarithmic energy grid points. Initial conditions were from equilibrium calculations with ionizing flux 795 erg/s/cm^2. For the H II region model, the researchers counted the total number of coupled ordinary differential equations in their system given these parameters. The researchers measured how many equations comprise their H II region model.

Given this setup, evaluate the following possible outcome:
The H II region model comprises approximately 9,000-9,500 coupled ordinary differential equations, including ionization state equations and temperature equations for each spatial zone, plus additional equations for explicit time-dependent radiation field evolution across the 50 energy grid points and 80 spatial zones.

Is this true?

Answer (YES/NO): NO